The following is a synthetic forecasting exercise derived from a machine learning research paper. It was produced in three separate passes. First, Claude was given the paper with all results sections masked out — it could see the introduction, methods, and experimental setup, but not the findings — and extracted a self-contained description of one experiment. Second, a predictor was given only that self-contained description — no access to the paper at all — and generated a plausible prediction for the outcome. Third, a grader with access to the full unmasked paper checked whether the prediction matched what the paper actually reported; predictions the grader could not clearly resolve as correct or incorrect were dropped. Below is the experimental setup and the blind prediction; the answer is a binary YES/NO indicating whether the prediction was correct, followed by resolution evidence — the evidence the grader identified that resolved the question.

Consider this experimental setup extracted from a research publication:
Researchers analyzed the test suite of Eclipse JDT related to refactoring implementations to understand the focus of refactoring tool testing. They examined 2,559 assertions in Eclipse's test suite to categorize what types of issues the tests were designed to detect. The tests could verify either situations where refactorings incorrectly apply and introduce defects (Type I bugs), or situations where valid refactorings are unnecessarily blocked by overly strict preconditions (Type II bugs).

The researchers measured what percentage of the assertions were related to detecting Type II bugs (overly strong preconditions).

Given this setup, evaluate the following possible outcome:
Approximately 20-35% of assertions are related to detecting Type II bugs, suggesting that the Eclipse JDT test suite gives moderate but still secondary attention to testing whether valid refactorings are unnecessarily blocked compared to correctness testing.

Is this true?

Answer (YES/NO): YES